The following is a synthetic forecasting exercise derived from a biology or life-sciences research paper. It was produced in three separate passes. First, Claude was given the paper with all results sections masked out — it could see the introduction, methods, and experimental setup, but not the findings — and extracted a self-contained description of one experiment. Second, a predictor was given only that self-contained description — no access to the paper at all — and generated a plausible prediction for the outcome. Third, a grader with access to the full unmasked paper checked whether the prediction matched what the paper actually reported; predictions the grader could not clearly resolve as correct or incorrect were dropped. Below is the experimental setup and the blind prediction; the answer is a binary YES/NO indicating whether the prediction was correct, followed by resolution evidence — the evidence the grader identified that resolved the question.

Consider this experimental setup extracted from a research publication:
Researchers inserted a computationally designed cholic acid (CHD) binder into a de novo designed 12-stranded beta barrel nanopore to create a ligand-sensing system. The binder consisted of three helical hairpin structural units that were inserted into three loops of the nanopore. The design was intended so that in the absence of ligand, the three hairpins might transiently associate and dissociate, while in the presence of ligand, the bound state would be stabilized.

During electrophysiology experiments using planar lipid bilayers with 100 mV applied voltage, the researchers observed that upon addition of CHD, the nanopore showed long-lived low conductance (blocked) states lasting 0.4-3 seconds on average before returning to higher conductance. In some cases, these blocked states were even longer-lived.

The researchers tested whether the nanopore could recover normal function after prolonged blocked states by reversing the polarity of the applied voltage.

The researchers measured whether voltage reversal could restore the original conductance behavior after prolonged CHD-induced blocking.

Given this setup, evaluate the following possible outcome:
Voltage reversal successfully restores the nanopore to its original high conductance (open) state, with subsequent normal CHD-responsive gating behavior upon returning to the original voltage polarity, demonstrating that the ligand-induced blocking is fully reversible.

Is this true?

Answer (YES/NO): YES